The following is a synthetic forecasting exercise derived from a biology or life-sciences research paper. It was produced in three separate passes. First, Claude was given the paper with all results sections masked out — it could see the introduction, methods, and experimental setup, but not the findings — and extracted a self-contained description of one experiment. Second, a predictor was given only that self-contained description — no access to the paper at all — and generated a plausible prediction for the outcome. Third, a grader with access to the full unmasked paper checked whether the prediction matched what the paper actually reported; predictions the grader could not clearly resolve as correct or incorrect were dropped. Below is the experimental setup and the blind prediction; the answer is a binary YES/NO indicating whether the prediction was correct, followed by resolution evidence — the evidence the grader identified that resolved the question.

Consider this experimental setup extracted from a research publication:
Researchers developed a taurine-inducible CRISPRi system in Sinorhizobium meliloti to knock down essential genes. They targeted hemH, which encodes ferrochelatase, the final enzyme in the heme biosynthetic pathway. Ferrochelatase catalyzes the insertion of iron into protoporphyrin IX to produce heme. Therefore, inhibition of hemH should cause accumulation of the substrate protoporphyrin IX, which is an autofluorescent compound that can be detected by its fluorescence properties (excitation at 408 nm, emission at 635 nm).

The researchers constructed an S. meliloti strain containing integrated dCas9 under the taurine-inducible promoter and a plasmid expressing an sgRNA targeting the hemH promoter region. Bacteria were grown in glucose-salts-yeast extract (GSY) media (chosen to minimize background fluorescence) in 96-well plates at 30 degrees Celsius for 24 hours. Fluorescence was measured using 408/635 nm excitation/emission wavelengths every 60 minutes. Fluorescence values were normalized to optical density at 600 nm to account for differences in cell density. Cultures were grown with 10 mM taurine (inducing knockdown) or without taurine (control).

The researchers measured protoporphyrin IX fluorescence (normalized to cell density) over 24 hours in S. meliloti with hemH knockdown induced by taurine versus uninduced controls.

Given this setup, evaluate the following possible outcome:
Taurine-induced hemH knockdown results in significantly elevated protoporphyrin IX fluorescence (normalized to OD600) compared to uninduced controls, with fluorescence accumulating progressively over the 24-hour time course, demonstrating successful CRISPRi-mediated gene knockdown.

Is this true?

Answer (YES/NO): YES